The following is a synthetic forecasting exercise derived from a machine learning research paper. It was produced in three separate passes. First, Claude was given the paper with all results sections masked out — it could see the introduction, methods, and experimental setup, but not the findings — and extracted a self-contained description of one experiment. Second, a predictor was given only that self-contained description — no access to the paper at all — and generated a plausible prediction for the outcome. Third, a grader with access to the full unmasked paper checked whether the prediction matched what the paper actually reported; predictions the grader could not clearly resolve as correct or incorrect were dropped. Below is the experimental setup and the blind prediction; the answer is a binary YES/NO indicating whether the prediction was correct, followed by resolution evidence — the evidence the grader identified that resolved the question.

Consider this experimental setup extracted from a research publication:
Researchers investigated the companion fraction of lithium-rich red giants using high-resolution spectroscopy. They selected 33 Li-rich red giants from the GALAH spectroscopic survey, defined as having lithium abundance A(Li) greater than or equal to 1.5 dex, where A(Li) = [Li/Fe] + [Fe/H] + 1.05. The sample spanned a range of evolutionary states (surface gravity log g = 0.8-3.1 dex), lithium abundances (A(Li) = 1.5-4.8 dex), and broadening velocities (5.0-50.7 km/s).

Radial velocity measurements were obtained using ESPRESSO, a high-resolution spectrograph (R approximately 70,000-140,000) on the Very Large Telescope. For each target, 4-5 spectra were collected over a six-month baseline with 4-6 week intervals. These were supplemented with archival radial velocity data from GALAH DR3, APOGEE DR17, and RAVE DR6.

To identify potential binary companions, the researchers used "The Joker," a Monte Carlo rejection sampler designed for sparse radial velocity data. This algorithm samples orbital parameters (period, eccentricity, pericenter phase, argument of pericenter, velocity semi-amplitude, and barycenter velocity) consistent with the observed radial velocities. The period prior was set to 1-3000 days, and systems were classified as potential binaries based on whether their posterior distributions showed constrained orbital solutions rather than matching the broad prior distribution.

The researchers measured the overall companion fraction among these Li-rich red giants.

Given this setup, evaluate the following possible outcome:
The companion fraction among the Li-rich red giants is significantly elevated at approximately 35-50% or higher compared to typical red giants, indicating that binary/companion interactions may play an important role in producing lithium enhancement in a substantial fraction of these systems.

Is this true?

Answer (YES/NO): NO